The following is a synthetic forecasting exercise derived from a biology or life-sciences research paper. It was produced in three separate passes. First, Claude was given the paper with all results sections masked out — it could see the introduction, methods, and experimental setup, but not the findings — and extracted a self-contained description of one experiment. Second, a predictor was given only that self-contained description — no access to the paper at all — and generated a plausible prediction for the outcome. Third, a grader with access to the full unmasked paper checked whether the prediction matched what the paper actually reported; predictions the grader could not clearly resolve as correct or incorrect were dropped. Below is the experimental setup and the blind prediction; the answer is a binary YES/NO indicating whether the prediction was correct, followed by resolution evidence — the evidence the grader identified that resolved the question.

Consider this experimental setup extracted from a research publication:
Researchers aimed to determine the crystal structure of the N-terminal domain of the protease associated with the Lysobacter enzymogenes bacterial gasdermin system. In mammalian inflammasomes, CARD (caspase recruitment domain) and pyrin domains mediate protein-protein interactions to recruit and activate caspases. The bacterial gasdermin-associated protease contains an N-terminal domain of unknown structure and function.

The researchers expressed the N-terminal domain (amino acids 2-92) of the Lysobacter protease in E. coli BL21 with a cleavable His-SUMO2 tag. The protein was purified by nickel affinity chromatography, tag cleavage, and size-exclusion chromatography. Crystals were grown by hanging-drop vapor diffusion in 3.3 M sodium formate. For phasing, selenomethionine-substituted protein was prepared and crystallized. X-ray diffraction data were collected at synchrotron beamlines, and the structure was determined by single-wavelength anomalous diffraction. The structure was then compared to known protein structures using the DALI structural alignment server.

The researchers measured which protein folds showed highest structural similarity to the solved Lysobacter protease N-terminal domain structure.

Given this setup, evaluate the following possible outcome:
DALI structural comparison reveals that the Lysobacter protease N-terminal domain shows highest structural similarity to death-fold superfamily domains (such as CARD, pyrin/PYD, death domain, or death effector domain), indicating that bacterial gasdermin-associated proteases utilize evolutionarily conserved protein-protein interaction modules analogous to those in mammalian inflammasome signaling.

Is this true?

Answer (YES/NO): YES